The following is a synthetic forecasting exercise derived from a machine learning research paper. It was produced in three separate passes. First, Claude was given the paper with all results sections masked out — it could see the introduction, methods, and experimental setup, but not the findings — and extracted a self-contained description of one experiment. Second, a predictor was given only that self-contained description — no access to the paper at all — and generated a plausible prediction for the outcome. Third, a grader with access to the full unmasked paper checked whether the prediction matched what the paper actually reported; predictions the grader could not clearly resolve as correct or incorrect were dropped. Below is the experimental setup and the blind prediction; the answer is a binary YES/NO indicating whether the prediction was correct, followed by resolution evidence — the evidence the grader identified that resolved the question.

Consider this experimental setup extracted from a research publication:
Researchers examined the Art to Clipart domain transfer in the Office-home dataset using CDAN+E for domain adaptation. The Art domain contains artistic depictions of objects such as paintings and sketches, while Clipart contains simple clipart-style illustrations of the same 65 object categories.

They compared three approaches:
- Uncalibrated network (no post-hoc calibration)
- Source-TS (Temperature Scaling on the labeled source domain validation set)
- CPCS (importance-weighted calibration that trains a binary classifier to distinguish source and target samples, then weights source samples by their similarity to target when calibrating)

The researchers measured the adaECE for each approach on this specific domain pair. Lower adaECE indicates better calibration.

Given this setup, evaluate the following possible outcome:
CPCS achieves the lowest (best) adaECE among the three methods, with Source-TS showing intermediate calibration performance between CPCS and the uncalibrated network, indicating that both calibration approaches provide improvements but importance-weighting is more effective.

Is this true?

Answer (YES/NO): NO